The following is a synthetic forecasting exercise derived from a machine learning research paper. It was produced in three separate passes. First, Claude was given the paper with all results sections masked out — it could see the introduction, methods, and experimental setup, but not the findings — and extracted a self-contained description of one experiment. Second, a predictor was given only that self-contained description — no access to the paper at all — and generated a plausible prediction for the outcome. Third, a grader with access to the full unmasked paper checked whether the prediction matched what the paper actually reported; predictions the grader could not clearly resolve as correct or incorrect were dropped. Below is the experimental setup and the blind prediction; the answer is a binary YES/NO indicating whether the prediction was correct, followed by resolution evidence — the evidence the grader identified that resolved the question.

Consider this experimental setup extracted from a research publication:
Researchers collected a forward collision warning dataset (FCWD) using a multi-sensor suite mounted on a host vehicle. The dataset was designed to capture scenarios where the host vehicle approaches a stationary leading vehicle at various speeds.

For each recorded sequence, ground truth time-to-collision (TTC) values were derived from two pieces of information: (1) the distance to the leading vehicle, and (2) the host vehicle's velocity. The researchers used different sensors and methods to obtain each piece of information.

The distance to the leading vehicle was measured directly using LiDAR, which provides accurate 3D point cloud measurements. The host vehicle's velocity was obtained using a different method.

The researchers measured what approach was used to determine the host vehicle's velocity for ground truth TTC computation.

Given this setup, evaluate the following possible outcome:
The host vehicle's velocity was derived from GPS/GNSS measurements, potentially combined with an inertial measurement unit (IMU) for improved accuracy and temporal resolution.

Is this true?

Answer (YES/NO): NO